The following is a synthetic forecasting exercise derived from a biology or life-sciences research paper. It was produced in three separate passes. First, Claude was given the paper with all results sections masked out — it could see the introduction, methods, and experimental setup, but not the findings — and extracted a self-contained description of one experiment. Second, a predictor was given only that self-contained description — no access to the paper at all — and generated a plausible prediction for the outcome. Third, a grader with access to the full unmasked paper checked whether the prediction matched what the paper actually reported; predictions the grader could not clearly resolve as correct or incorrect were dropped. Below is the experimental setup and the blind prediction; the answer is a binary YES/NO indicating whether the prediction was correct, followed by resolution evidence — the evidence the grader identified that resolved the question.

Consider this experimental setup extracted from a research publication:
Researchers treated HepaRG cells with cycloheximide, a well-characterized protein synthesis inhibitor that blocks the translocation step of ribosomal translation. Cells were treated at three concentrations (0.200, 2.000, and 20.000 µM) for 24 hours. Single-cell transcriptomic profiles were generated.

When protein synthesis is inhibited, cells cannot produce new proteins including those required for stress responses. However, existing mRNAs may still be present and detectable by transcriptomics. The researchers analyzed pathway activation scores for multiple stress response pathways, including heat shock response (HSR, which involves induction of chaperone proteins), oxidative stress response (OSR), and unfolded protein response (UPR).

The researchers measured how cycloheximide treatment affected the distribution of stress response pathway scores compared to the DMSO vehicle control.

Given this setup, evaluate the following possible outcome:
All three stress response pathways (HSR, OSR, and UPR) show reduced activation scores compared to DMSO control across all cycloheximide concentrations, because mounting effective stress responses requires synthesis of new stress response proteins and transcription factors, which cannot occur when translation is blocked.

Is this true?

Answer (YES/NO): NO